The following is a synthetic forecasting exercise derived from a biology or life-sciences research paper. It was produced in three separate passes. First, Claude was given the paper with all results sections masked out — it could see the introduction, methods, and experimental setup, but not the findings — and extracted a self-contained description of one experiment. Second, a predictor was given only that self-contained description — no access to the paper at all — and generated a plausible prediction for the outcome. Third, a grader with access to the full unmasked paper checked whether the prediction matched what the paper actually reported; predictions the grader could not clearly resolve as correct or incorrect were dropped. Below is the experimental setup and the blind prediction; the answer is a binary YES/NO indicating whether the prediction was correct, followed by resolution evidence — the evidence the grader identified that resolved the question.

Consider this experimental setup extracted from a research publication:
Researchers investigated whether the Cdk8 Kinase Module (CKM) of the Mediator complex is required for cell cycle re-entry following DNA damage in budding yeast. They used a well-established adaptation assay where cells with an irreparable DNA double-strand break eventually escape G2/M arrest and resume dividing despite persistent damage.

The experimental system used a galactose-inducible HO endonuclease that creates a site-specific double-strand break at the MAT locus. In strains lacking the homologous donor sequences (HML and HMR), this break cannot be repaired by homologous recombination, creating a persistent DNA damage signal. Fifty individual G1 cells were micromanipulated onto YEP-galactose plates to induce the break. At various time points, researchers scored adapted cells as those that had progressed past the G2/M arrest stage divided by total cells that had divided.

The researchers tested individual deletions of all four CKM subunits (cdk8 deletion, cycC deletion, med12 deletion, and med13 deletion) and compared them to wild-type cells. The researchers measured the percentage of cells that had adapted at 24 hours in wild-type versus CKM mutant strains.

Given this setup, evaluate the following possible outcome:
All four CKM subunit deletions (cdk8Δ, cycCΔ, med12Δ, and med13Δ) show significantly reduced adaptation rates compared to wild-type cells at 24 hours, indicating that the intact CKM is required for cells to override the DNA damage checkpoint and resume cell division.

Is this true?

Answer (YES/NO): YES